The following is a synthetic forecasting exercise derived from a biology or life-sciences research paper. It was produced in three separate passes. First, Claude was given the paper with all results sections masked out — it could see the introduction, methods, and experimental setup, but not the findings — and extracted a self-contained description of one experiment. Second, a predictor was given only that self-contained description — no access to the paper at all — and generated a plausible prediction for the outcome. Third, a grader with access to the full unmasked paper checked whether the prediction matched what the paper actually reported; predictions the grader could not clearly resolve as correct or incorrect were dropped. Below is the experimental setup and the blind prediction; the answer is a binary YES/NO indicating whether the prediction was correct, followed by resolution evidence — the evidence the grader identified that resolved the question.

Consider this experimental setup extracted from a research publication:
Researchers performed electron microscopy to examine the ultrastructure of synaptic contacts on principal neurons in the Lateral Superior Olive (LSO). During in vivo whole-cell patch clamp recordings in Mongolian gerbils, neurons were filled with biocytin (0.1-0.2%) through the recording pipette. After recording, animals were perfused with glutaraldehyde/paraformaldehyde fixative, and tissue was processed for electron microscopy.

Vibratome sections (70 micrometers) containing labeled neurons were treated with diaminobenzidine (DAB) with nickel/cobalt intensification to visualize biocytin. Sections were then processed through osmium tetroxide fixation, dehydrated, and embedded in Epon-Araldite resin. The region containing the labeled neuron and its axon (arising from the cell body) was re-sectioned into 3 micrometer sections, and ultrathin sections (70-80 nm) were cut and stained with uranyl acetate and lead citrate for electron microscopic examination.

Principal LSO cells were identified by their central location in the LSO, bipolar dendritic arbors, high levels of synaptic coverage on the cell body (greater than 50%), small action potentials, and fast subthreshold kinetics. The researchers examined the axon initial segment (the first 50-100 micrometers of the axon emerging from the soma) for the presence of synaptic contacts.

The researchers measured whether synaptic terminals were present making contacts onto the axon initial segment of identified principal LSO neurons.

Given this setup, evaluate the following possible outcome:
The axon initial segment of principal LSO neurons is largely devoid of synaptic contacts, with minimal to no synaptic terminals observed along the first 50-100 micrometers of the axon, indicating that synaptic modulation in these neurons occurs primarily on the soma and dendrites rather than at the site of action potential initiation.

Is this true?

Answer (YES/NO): NO